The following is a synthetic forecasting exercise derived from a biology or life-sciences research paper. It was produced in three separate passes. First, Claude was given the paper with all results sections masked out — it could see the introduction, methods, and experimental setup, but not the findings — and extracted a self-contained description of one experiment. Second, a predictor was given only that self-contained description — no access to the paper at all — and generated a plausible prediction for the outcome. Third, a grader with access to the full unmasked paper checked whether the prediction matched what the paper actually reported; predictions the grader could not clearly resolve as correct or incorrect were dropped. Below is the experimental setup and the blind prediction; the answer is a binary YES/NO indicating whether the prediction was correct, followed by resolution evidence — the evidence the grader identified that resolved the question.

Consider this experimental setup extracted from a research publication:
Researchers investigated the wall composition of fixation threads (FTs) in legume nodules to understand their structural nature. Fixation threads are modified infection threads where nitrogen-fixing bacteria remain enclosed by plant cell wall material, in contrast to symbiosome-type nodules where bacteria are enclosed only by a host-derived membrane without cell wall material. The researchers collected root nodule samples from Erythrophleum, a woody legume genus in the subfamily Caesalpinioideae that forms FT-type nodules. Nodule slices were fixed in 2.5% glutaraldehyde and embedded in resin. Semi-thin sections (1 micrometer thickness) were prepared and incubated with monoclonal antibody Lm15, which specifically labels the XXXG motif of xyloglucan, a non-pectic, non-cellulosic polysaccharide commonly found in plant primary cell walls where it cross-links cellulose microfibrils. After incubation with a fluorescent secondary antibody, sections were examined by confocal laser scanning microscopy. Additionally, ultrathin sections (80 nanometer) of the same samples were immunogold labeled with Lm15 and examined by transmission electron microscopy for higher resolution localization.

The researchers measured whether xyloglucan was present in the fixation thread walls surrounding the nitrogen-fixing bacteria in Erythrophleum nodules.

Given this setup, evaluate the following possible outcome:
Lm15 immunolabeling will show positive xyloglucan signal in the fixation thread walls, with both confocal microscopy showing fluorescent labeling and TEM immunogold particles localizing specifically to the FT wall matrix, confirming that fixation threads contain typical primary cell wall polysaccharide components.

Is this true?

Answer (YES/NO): YES